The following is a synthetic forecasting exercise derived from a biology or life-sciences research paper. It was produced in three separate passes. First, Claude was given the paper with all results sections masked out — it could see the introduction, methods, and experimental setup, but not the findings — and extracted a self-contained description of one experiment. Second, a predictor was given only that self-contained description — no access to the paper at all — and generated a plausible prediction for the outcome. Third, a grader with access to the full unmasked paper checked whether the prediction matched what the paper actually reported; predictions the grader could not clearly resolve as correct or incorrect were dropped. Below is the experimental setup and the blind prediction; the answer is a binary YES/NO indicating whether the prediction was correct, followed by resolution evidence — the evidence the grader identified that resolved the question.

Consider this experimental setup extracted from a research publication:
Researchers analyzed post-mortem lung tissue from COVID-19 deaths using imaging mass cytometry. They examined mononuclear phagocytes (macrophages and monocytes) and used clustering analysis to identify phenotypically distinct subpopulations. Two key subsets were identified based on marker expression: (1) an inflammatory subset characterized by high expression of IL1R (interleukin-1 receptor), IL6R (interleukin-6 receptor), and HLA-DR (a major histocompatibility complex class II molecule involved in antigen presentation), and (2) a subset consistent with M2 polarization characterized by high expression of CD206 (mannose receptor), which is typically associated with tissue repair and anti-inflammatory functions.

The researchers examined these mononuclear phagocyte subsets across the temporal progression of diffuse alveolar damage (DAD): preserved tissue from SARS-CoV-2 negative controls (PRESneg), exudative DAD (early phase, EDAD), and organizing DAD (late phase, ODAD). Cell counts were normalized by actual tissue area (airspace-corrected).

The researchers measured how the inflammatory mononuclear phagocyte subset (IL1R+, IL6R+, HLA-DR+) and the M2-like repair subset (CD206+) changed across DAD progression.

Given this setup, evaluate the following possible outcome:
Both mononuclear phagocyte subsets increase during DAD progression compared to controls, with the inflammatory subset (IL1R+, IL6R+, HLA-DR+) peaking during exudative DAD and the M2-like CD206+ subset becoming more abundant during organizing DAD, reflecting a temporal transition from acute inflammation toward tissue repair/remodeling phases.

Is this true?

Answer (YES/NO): NO